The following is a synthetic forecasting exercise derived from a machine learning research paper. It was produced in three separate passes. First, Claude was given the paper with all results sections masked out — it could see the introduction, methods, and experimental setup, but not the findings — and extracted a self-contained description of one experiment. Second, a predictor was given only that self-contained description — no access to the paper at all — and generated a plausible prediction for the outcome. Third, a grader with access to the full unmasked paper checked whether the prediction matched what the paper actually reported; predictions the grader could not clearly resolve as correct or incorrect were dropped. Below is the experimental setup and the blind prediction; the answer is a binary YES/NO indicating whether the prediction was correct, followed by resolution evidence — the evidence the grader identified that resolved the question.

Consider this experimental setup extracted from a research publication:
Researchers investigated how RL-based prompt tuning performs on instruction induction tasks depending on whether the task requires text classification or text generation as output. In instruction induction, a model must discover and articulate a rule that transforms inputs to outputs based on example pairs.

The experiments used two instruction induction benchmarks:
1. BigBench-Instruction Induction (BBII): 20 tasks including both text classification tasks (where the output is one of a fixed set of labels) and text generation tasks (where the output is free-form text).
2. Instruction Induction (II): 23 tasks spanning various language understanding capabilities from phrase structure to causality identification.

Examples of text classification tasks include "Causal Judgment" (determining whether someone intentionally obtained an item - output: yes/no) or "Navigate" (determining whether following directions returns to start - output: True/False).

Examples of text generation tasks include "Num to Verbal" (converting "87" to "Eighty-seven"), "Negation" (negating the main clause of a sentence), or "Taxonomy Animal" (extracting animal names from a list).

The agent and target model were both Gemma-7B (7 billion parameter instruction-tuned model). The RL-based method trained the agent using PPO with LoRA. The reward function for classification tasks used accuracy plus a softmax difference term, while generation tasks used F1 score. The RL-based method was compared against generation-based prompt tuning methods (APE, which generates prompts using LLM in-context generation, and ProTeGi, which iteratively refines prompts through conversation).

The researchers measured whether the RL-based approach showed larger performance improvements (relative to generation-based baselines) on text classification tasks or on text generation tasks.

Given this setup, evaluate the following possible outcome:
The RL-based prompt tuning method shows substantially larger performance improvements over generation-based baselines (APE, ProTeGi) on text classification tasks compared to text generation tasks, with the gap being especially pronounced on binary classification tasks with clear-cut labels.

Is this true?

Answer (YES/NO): NO